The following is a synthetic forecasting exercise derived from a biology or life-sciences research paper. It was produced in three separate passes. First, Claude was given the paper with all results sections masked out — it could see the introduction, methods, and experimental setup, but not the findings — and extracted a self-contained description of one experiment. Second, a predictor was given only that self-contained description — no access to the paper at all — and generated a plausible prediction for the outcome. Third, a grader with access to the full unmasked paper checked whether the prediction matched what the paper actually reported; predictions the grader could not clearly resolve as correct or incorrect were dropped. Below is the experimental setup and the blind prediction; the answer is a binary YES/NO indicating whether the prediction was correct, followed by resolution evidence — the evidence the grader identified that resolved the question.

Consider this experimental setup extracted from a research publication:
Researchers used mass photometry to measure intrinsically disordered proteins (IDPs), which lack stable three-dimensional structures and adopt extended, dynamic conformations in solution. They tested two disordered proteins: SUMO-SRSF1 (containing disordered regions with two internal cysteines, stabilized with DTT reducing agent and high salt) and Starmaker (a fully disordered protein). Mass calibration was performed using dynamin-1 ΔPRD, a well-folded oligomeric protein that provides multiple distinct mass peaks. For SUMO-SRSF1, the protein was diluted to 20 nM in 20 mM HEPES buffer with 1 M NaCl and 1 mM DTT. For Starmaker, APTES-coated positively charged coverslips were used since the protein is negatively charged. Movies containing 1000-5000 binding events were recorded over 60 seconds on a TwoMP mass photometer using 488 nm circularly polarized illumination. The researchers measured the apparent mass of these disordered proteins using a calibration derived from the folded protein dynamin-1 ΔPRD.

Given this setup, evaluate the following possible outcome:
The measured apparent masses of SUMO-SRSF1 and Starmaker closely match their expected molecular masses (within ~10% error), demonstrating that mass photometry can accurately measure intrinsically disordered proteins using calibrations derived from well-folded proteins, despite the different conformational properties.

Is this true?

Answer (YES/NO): YES